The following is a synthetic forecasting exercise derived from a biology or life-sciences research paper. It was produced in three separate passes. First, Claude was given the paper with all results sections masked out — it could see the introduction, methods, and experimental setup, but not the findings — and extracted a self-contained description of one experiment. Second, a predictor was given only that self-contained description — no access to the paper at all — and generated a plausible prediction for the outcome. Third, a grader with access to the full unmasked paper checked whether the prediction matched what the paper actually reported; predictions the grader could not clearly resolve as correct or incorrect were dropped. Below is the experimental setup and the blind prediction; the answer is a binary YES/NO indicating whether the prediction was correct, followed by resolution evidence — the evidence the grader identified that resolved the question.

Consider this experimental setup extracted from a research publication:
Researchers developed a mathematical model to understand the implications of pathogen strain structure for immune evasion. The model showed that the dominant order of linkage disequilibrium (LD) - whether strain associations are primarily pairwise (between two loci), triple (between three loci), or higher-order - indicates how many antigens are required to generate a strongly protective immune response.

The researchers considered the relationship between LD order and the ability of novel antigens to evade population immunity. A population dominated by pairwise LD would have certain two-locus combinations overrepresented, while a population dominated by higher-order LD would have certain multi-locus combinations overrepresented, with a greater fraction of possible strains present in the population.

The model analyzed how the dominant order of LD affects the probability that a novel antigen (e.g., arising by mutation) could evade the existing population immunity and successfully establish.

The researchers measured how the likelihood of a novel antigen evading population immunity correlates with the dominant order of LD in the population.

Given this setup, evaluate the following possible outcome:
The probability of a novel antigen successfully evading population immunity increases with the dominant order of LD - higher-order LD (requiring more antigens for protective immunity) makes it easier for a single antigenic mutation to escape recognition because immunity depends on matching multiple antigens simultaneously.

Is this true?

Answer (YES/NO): YES